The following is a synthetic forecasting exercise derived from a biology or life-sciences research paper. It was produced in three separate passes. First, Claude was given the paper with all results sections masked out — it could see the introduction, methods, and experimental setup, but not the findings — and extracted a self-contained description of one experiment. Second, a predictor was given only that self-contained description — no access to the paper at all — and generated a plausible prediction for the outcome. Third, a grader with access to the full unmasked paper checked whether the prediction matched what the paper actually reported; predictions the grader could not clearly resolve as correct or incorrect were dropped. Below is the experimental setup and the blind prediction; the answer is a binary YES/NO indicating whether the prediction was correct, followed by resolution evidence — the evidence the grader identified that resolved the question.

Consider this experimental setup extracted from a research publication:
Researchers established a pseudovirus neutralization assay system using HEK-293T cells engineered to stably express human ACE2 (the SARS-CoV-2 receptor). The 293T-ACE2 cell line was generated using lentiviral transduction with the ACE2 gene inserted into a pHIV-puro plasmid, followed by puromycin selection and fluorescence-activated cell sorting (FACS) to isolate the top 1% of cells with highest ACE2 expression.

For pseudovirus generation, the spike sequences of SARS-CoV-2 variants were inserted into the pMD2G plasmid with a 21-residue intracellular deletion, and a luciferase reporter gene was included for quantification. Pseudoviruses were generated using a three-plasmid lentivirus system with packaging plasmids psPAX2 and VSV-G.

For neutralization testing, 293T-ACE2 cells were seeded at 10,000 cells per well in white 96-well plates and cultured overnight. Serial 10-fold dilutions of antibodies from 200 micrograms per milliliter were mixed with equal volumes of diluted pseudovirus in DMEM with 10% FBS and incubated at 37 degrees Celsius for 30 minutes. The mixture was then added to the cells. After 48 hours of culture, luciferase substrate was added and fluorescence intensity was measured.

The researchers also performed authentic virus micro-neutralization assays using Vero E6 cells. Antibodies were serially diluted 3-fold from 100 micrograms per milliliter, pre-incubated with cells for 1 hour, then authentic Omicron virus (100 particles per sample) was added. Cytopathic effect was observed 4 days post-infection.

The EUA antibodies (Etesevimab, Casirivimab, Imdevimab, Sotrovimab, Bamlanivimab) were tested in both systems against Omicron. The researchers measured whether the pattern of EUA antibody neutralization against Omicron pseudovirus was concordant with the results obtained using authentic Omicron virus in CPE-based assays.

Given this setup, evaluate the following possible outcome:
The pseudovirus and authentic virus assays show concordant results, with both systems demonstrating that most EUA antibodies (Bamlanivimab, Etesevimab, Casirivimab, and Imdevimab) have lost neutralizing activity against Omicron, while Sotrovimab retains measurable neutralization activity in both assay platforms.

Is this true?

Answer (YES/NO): YES